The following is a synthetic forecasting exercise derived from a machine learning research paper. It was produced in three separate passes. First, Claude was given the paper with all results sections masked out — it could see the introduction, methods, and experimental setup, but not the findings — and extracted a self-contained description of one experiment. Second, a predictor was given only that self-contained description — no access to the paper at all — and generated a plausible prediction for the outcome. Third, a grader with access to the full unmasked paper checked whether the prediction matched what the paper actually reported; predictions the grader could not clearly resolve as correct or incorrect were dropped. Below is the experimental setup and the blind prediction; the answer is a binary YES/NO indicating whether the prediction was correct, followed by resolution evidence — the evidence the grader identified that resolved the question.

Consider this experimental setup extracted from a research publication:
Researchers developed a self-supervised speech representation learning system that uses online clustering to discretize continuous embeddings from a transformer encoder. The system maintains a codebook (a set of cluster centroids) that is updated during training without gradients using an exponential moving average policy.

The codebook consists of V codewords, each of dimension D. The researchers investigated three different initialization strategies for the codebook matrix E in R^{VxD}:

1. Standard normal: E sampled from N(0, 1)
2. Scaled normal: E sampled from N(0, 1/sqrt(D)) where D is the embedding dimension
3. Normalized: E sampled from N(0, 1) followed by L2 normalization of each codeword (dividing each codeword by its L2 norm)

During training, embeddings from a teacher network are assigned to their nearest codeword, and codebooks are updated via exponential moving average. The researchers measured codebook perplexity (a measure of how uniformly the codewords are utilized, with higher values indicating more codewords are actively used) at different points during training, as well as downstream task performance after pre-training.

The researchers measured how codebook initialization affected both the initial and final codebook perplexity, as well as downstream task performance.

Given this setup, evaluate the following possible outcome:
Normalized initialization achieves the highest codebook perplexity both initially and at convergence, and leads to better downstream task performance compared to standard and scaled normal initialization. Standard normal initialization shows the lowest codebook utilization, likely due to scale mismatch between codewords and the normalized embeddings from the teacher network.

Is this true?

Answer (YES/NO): NO